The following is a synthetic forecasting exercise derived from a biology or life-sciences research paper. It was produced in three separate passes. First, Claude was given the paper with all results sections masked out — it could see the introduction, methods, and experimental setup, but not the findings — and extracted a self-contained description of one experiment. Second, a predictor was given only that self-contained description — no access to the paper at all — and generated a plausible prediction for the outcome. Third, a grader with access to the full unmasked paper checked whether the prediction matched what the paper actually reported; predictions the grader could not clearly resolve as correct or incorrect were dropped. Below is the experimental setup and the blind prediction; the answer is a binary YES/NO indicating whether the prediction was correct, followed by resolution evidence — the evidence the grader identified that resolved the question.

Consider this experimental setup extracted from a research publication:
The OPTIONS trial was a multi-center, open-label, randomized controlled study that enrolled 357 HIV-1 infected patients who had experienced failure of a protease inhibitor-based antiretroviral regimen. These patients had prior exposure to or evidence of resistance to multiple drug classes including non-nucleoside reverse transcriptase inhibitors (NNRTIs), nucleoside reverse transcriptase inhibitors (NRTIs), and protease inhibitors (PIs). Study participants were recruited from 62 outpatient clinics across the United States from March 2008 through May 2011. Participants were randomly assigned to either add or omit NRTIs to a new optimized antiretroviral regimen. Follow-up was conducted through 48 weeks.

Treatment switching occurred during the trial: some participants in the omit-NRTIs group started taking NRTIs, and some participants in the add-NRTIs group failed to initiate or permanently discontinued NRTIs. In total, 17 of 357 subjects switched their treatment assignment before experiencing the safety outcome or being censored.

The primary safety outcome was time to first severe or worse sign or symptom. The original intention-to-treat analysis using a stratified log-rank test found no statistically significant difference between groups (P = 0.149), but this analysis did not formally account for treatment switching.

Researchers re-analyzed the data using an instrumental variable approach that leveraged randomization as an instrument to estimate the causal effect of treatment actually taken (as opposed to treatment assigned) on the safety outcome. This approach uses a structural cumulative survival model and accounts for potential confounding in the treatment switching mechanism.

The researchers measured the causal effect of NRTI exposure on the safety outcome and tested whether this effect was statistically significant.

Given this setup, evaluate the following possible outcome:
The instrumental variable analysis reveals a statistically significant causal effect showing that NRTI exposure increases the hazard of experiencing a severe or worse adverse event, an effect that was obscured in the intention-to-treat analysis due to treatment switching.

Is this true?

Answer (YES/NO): YES